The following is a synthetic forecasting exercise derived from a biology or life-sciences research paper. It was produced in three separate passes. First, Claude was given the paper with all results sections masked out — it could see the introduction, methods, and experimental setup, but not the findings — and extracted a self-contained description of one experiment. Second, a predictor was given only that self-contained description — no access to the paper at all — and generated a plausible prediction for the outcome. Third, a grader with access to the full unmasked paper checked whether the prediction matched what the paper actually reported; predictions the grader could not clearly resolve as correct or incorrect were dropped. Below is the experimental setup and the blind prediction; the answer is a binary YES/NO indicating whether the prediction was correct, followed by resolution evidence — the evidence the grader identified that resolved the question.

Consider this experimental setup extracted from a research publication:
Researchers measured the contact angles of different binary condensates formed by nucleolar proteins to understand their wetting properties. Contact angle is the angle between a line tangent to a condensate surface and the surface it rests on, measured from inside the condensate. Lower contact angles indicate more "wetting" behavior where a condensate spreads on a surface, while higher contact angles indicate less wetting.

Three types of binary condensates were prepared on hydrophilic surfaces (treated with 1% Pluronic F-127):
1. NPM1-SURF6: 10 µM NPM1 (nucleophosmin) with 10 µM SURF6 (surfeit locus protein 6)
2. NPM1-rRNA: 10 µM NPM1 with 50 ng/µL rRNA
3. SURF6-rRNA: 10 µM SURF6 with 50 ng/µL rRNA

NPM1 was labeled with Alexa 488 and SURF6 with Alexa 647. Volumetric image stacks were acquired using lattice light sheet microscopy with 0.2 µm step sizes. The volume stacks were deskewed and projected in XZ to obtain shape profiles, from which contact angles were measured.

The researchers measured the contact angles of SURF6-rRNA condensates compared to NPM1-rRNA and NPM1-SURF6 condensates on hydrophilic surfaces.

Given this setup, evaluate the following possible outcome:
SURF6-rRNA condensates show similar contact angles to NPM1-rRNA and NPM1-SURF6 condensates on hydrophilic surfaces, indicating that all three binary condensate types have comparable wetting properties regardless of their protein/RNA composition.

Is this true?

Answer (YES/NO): NO